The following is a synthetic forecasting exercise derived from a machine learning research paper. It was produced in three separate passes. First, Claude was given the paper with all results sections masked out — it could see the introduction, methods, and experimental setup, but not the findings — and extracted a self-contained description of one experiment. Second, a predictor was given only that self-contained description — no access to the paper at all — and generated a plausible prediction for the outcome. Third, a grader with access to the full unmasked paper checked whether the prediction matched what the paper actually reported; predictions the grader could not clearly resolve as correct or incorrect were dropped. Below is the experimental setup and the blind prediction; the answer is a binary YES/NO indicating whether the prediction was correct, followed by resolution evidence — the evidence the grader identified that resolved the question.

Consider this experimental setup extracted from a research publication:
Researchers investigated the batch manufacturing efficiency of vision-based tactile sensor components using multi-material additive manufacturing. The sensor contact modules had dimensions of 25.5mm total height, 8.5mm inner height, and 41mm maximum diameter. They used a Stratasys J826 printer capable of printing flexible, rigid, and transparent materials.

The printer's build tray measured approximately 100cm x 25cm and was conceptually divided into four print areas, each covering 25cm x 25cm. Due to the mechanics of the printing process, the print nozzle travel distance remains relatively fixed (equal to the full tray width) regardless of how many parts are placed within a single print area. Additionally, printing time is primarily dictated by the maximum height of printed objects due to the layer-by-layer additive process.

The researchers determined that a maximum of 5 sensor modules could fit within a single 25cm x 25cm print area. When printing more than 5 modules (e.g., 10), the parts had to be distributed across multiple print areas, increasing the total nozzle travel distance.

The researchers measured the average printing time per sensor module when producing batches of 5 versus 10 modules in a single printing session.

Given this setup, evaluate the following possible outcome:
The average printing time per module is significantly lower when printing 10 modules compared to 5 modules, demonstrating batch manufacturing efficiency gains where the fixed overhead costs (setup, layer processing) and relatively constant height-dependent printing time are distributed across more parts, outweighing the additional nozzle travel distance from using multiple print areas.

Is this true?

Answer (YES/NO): NO